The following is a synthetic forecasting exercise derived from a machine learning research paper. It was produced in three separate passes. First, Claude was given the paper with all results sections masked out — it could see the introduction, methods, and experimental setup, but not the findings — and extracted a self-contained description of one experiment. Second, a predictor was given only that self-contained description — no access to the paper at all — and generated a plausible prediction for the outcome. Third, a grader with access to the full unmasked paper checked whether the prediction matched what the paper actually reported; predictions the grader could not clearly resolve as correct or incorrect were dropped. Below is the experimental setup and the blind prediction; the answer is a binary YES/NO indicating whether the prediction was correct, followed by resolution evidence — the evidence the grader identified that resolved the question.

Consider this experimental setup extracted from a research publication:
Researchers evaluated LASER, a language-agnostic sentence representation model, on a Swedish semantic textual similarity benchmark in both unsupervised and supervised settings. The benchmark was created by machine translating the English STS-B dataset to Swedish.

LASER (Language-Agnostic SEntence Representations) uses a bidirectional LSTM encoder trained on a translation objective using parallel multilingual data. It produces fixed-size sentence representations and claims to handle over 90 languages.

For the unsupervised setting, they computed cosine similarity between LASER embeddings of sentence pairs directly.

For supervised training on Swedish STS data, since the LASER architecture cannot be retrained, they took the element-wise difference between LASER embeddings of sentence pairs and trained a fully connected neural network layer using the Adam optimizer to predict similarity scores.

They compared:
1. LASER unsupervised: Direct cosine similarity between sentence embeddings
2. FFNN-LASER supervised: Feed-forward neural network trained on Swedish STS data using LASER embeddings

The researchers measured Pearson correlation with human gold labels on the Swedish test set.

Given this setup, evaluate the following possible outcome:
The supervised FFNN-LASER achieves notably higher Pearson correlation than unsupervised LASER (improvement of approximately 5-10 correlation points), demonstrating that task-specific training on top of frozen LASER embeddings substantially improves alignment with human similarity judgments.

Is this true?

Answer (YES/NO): YES